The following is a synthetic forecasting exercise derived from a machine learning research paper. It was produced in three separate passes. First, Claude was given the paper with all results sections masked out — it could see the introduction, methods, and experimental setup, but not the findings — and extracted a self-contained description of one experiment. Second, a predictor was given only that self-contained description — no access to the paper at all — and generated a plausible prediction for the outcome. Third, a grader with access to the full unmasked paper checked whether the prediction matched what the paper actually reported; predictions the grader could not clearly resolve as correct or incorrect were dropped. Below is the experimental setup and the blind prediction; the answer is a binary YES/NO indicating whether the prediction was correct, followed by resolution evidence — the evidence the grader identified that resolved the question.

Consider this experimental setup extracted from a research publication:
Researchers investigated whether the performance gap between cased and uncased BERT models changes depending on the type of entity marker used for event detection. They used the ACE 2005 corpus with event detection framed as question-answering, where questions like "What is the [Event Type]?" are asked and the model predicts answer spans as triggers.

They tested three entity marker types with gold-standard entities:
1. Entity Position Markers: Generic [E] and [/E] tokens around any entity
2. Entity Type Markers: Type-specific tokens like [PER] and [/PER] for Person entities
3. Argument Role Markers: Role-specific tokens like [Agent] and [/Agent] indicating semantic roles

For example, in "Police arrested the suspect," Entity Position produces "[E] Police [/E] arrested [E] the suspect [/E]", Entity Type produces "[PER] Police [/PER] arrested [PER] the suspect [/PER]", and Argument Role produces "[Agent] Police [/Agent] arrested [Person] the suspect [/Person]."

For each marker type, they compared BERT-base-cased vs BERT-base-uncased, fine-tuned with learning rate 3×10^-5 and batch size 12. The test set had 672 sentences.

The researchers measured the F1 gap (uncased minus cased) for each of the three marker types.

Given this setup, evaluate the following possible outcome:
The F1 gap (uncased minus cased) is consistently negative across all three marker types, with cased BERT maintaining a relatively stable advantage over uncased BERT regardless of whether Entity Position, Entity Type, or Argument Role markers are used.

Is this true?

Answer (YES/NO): NO